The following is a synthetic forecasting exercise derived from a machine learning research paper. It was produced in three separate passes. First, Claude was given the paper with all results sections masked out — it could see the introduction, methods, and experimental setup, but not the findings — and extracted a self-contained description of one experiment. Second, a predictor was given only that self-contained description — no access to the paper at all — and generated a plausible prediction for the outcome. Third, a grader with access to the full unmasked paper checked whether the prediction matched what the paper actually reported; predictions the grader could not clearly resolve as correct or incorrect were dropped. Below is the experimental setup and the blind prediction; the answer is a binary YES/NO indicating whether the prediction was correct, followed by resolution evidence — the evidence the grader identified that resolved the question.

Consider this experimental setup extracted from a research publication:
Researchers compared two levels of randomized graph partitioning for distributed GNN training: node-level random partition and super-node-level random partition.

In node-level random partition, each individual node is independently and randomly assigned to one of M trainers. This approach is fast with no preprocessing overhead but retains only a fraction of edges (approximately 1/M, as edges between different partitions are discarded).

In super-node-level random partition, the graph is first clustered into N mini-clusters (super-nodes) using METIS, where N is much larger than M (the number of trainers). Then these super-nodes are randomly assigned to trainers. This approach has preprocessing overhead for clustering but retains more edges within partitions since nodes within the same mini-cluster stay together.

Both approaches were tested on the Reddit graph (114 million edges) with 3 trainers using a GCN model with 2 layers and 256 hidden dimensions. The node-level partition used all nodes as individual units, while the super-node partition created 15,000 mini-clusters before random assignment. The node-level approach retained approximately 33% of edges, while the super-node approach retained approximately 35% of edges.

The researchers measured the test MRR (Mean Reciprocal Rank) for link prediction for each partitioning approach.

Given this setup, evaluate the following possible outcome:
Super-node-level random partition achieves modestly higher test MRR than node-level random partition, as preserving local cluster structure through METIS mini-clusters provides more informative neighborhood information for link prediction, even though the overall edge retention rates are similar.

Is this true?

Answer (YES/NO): YES